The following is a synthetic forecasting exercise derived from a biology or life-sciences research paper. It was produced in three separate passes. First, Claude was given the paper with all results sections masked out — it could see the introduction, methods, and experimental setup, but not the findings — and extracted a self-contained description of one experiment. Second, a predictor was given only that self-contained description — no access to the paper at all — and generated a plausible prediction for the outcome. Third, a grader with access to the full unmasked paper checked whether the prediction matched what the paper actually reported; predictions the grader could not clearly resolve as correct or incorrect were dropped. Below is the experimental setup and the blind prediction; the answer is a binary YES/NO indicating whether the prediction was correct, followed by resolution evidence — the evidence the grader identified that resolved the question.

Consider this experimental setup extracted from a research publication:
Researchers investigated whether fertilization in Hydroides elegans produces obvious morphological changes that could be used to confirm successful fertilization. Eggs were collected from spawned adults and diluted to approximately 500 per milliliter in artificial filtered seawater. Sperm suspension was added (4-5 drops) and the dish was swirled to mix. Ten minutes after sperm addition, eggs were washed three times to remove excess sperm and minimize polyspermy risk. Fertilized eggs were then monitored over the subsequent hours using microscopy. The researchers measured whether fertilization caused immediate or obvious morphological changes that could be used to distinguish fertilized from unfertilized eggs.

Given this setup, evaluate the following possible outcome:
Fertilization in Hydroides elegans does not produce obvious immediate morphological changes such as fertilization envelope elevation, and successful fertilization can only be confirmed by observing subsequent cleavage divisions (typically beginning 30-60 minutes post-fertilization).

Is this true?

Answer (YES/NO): YES